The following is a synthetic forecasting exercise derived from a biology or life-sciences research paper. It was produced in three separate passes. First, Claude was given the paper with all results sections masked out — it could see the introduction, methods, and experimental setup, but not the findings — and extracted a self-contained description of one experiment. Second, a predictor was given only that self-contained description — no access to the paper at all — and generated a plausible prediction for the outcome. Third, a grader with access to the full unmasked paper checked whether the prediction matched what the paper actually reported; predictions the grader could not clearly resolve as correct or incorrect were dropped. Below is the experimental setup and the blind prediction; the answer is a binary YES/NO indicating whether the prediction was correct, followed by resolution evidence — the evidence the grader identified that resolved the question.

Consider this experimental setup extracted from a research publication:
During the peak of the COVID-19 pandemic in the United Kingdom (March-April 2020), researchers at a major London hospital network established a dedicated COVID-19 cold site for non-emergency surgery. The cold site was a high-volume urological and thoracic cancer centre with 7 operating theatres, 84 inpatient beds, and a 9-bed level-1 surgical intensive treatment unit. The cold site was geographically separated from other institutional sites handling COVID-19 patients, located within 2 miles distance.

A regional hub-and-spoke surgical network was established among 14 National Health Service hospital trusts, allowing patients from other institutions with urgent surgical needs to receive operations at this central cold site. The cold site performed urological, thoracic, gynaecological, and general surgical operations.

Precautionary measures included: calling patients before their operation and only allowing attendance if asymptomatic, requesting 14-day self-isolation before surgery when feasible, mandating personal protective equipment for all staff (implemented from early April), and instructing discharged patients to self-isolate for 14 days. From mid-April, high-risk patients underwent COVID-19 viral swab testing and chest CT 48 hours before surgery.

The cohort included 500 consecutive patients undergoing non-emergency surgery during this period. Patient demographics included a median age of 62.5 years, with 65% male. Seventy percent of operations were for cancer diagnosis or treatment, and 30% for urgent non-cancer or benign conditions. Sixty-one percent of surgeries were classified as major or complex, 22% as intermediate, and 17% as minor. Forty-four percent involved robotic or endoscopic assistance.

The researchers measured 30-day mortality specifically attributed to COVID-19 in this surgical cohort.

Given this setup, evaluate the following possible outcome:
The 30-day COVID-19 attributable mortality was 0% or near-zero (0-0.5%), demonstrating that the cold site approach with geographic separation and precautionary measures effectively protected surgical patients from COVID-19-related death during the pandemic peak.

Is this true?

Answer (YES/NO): YES